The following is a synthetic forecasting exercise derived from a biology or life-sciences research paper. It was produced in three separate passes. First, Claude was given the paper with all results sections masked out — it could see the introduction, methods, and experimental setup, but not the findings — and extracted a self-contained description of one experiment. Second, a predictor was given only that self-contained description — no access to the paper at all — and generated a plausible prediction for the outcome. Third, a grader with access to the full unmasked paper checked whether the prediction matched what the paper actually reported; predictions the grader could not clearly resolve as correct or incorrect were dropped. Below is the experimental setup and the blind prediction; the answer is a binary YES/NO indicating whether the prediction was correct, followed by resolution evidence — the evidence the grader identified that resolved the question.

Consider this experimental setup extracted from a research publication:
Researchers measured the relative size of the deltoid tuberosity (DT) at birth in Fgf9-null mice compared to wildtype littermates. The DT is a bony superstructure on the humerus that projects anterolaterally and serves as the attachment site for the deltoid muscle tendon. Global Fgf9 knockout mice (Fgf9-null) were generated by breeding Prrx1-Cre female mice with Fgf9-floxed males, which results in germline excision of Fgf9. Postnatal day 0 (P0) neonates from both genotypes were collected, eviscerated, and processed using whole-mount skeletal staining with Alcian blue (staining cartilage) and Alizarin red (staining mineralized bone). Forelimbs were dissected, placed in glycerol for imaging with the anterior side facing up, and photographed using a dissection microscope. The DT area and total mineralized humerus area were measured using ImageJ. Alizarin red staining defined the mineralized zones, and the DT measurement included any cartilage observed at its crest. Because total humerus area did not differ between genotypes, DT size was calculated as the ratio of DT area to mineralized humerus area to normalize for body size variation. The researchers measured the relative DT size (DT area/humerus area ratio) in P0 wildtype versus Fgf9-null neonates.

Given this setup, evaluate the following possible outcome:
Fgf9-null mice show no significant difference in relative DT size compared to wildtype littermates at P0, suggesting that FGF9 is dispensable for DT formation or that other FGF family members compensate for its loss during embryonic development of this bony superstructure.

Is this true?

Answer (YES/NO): NO